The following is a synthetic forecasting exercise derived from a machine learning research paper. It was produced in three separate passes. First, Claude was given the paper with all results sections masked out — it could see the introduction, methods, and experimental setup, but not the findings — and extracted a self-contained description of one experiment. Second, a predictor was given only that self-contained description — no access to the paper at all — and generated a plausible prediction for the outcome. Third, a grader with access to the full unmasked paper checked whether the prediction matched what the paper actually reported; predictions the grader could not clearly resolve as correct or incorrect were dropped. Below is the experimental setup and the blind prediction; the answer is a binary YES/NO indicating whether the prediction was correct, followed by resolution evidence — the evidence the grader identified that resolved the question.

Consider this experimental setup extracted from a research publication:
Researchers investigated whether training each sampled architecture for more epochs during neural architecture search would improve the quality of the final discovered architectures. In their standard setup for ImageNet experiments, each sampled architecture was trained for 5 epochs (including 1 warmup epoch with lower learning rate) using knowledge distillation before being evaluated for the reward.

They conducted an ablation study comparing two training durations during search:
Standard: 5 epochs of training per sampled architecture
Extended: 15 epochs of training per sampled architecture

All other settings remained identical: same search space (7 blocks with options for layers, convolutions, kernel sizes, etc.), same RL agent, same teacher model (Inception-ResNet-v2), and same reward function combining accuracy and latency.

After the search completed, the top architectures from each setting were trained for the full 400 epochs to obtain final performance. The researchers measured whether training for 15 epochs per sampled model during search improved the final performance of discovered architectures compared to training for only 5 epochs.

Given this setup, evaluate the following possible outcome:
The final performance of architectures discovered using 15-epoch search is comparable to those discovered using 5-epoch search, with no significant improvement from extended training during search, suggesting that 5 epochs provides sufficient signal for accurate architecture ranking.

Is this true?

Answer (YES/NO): YES